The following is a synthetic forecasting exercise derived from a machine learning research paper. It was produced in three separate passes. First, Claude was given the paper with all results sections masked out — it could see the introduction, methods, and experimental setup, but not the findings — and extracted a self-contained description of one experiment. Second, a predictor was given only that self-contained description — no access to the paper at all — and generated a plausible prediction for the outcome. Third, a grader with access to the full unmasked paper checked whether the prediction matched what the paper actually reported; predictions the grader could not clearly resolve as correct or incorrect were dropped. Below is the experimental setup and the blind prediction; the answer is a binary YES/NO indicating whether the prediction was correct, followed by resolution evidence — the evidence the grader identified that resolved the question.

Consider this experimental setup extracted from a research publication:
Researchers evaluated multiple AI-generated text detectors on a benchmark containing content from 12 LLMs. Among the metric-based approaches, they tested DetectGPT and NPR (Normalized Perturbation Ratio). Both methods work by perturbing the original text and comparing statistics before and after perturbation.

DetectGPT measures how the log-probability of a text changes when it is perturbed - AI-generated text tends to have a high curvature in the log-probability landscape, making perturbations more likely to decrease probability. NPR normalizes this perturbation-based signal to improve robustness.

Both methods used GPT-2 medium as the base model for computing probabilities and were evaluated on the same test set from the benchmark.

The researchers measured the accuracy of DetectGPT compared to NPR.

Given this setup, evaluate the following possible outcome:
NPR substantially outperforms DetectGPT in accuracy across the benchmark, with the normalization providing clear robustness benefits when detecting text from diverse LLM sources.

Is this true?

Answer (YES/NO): NO